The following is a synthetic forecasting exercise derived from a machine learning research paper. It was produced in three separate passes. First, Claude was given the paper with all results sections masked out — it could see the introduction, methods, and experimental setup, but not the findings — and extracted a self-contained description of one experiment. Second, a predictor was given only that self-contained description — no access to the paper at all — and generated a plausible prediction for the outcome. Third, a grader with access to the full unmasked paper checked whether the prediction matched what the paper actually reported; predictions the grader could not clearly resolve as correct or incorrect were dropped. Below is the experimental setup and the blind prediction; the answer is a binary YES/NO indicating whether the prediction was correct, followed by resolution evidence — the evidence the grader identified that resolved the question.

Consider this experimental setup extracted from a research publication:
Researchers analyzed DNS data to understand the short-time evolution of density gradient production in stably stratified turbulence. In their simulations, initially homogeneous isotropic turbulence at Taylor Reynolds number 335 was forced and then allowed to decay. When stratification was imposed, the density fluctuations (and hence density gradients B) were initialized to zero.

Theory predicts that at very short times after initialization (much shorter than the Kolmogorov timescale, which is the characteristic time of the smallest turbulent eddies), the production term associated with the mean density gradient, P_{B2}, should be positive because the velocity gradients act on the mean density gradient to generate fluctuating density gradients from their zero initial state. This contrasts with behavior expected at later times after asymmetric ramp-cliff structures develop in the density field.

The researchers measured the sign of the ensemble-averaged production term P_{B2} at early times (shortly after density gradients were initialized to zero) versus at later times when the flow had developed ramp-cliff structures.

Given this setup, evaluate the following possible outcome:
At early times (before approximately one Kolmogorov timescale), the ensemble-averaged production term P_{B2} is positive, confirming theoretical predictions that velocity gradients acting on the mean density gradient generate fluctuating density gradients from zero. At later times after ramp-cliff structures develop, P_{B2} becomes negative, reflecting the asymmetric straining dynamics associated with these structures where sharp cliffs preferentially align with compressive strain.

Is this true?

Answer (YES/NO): YES